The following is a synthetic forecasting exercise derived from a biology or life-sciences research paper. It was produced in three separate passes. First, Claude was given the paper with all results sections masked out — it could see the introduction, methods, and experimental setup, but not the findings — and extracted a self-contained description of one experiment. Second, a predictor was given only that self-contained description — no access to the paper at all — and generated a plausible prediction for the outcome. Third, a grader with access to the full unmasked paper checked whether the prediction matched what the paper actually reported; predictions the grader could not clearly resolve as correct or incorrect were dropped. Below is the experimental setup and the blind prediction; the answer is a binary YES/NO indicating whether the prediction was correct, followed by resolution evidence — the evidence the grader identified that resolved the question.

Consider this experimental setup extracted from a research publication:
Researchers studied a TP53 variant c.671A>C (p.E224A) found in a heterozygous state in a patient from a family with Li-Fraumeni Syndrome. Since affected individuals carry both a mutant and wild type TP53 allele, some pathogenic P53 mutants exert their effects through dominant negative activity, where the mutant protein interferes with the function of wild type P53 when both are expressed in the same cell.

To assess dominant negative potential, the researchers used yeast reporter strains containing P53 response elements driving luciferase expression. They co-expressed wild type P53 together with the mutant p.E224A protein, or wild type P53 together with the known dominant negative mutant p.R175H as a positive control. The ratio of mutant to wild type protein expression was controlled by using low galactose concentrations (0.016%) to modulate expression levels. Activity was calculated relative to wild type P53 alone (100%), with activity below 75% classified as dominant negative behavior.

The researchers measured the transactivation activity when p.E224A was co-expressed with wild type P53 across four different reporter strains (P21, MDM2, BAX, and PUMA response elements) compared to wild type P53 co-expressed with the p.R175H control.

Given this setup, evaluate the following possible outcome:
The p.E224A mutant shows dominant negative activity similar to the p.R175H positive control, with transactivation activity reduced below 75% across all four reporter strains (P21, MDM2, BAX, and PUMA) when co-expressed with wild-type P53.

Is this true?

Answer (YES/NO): NO